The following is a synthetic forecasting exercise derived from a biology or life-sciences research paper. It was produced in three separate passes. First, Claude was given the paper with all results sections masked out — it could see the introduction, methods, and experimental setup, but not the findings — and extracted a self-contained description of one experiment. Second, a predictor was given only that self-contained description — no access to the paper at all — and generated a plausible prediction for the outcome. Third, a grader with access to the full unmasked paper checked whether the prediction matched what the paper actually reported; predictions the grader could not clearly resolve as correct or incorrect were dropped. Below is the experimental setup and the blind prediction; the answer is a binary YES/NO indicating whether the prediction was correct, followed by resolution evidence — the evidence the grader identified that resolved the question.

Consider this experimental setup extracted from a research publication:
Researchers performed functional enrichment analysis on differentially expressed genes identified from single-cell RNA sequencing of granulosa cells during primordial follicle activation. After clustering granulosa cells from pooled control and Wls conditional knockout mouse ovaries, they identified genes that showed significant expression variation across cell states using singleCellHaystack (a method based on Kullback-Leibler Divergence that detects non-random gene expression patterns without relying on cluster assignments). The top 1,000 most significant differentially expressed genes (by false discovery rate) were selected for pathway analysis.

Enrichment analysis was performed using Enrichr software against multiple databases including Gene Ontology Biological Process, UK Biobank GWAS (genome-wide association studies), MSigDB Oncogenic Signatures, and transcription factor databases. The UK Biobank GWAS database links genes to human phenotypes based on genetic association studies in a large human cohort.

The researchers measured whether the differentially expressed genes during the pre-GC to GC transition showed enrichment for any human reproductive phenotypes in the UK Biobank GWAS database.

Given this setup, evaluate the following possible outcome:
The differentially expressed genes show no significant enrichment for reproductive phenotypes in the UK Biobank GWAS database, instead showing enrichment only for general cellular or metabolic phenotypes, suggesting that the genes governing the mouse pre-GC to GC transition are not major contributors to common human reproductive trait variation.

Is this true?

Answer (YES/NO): YES